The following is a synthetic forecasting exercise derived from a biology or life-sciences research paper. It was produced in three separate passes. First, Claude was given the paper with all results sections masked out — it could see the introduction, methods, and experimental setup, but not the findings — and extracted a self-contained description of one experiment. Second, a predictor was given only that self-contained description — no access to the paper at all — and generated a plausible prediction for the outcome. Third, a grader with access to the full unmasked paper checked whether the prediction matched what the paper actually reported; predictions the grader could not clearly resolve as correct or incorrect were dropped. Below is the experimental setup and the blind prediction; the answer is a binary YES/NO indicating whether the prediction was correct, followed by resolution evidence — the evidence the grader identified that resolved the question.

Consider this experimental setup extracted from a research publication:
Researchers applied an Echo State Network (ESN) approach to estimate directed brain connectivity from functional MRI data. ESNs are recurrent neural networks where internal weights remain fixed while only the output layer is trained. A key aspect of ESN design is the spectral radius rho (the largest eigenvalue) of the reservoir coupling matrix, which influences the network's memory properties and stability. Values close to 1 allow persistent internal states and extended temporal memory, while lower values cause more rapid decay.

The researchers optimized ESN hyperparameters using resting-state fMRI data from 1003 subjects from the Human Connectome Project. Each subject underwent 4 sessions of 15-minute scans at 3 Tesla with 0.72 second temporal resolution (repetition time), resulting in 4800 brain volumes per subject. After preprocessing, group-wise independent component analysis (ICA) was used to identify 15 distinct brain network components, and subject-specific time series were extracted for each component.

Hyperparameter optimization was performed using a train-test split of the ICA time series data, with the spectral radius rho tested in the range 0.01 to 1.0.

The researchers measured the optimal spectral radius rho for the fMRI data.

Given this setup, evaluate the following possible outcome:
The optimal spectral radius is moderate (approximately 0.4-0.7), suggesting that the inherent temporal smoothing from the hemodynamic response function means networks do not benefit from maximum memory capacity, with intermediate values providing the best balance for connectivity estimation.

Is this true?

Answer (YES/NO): NO